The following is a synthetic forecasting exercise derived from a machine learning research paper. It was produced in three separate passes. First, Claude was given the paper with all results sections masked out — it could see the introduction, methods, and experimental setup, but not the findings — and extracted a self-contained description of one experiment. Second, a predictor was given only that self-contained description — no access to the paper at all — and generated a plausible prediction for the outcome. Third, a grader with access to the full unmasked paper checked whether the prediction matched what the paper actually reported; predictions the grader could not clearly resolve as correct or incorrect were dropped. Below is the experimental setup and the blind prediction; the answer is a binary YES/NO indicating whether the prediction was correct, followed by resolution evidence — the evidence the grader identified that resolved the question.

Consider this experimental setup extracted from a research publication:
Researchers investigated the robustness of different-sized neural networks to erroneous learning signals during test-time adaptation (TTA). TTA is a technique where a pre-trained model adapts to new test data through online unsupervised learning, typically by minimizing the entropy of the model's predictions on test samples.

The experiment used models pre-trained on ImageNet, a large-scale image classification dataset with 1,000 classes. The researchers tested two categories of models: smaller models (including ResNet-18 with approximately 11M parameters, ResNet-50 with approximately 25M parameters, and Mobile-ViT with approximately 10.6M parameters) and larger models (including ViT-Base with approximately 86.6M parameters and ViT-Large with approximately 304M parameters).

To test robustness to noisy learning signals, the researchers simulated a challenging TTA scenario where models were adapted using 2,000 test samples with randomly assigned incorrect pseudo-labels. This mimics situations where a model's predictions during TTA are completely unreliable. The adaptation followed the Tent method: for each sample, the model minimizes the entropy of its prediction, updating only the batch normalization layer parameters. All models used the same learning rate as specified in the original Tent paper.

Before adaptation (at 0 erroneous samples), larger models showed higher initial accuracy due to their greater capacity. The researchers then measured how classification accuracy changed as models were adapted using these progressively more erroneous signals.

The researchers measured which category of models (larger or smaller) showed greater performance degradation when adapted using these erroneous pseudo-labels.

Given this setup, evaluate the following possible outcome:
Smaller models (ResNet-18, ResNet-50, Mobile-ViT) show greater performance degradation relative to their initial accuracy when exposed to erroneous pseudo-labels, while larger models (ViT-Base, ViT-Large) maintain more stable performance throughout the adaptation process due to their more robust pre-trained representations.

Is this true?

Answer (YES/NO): NO